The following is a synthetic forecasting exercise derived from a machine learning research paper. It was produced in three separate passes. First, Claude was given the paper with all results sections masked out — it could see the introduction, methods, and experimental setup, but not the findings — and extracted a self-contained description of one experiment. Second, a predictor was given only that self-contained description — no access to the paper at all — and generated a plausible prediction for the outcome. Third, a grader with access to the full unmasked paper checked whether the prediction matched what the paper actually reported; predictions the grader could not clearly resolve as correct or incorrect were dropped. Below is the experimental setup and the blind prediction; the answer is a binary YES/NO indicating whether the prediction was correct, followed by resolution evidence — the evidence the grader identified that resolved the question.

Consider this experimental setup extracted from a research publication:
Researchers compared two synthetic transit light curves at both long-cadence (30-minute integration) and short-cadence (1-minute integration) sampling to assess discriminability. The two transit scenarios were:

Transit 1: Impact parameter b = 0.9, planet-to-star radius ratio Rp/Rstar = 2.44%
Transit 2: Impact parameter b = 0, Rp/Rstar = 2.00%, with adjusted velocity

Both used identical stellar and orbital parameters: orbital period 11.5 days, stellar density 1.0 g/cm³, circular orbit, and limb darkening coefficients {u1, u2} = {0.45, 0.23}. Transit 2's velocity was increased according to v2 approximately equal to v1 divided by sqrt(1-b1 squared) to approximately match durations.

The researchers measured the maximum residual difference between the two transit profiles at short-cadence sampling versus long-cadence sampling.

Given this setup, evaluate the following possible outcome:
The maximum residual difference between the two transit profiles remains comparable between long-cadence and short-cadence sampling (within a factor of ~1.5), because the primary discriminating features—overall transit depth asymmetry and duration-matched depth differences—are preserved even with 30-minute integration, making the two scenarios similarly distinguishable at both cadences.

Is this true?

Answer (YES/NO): NO